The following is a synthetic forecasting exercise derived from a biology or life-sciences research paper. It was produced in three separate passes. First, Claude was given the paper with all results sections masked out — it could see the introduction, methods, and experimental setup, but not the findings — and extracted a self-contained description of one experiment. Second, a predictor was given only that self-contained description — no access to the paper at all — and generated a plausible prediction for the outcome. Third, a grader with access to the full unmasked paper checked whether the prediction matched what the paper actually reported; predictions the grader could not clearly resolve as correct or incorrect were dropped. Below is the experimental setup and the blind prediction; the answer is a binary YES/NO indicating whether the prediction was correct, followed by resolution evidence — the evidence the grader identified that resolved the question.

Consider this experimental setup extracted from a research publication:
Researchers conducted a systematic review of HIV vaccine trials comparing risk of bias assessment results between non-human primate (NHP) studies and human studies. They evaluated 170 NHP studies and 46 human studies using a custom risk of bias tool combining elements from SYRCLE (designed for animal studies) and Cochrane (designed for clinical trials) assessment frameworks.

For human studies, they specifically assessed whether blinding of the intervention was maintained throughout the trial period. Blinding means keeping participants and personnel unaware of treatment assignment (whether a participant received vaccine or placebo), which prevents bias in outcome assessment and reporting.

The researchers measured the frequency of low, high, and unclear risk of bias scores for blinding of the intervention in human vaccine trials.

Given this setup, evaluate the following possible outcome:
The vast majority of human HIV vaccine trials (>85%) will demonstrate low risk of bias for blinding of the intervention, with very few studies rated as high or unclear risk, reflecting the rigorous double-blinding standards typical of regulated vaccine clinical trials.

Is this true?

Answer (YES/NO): YES